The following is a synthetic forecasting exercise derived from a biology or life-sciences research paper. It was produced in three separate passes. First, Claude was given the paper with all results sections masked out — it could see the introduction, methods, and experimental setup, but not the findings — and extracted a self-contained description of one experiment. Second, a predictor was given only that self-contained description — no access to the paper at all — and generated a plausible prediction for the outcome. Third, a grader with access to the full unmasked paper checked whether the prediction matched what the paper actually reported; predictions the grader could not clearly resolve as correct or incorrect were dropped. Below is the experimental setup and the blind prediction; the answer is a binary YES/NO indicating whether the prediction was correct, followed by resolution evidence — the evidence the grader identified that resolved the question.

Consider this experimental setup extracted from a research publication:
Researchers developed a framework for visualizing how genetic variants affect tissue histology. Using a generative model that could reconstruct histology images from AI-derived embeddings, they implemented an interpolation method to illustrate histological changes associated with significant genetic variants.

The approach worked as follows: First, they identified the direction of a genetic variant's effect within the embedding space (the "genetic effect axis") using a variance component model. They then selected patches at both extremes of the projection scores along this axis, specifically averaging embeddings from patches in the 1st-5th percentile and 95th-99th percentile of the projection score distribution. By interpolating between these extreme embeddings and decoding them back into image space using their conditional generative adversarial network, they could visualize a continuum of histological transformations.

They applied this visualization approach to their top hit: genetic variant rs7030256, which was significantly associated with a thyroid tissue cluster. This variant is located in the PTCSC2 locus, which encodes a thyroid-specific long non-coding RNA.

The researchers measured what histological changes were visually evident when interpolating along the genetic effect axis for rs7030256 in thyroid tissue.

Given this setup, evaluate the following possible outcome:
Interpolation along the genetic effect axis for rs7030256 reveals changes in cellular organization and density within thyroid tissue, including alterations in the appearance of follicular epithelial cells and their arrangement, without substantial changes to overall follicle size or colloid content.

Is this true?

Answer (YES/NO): NO